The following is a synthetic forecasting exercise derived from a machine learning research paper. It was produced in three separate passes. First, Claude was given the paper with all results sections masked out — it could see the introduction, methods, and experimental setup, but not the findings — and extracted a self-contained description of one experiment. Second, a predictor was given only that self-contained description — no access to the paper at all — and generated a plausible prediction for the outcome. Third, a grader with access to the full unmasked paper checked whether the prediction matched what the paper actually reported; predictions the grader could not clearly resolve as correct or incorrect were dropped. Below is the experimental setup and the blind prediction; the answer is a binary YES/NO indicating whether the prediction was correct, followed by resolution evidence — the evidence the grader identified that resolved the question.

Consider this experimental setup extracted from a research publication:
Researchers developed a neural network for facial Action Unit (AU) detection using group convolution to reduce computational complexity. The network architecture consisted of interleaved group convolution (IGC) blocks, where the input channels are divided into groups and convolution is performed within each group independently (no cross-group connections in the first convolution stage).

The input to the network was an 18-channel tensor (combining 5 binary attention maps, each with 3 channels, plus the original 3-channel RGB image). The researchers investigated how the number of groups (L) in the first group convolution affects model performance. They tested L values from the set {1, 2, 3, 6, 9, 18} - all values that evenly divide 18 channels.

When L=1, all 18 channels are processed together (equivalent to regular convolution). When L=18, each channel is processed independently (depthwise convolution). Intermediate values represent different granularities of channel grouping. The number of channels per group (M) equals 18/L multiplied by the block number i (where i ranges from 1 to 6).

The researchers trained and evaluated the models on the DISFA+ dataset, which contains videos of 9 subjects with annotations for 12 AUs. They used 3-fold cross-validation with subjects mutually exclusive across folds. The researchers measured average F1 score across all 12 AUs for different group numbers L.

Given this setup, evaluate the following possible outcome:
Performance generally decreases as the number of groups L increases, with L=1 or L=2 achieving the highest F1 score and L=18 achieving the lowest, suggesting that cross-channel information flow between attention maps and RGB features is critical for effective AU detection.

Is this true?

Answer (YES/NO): NO